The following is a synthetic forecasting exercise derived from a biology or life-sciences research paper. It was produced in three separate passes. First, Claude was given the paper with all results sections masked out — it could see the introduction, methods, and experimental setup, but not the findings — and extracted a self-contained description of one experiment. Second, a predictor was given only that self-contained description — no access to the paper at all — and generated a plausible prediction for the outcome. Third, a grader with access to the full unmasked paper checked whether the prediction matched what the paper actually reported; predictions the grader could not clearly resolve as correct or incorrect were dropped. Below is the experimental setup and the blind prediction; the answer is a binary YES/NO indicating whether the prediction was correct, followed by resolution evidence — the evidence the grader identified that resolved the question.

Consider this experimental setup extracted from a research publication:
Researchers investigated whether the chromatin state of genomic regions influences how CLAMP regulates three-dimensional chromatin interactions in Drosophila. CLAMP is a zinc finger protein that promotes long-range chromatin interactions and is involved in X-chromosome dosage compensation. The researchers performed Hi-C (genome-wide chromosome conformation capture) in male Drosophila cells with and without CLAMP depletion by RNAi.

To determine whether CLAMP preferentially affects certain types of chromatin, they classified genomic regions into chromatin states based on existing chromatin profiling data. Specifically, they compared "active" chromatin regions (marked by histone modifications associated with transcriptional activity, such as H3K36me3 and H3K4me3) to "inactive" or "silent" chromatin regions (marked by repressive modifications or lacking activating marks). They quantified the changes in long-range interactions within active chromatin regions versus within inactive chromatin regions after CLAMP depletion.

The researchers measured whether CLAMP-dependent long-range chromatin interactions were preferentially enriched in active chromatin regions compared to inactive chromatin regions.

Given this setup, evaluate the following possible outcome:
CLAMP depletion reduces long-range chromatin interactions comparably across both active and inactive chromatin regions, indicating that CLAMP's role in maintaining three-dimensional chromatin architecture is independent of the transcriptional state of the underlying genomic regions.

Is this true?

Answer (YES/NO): NO